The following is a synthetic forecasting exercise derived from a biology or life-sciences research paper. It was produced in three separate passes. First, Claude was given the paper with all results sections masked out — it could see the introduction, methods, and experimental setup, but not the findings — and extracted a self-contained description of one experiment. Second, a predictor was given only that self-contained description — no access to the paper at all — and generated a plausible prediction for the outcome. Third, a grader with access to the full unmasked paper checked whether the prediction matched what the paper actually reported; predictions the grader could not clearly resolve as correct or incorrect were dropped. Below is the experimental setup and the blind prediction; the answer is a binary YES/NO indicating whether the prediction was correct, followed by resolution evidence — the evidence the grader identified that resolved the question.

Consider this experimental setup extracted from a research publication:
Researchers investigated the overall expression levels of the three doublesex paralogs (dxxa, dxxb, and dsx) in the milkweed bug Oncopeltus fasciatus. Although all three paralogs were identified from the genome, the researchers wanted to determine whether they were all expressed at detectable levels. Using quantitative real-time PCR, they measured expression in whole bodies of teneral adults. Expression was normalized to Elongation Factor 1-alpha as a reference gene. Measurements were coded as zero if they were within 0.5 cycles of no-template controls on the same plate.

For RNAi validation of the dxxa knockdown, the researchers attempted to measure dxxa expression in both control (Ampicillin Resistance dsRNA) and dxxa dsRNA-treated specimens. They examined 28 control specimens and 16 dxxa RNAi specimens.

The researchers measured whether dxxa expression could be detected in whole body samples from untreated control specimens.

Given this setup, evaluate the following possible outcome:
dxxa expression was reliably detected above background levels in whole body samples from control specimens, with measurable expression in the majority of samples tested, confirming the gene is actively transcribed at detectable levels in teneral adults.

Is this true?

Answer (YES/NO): NO